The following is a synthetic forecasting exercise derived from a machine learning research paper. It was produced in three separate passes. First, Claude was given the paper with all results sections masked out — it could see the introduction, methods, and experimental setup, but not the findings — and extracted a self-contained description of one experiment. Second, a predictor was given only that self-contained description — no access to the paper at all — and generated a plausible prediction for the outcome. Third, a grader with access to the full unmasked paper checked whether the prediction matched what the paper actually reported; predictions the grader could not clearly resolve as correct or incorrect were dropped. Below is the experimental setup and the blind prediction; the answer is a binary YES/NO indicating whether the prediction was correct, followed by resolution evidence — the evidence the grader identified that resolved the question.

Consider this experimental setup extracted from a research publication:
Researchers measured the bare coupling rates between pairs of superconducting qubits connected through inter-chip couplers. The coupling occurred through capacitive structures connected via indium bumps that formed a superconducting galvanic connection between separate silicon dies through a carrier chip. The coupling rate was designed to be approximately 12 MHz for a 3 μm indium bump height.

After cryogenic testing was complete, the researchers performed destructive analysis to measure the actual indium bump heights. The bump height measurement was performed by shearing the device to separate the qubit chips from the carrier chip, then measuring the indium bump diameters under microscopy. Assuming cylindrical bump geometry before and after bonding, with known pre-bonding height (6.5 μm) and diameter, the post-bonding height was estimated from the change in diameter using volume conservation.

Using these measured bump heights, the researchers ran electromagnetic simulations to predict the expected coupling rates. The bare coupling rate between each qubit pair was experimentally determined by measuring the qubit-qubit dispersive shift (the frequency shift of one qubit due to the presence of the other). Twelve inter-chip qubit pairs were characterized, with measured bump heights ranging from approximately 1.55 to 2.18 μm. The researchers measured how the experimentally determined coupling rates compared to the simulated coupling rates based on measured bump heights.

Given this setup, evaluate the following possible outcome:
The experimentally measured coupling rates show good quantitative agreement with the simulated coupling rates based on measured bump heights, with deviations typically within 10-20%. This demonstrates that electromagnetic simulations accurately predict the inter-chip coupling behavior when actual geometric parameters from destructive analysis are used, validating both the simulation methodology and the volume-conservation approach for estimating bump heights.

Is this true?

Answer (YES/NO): NO